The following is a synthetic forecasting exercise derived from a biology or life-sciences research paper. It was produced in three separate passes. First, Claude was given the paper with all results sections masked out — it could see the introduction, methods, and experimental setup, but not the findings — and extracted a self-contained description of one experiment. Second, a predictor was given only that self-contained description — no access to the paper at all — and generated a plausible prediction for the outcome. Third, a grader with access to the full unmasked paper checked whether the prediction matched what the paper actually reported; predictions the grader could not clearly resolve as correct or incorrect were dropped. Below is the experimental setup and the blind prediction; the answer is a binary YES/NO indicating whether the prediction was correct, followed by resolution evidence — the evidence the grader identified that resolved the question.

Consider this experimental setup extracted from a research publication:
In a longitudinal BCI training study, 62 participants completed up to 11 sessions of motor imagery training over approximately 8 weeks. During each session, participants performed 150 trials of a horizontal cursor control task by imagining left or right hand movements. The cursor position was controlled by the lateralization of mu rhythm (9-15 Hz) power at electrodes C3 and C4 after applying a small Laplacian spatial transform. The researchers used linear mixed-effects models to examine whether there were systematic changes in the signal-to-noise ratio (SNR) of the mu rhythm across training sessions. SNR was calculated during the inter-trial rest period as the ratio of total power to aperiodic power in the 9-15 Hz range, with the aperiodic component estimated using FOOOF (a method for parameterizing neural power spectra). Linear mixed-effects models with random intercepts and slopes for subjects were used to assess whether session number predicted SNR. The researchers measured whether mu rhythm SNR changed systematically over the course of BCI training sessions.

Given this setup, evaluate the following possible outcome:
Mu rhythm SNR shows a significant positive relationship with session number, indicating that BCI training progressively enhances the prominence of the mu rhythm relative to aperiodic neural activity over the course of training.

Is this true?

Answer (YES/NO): NO